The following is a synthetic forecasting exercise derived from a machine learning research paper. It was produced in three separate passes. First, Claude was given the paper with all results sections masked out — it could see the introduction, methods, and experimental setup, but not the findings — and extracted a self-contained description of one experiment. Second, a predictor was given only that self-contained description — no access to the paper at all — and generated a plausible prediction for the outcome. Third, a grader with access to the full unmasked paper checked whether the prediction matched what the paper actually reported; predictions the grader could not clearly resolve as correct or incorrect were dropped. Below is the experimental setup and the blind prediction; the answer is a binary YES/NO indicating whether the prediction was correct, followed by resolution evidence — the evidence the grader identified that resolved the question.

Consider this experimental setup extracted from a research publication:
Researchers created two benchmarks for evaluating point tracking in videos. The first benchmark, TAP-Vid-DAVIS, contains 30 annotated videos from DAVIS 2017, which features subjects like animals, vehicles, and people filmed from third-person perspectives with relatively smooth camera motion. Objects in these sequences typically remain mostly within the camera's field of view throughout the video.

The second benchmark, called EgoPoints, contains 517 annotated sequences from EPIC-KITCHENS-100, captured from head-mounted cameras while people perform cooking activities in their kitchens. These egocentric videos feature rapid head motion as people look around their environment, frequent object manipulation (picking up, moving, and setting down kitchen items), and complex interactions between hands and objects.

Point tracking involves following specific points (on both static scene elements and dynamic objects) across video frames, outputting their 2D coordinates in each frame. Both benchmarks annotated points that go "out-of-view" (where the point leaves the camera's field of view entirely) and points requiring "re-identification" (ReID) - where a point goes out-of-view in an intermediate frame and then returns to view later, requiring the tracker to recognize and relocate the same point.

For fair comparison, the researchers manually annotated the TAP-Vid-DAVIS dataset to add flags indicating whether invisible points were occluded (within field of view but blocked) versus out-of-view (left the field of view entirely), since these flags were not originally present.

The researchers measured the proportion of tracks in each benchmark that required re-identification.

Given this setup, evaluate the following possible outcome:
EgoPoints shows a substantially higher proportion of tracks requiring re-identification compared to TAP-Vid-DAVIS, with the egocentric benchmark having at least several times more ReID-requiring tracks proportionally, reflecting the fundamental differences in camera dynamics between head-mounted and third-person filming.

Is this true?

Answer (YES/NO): YES